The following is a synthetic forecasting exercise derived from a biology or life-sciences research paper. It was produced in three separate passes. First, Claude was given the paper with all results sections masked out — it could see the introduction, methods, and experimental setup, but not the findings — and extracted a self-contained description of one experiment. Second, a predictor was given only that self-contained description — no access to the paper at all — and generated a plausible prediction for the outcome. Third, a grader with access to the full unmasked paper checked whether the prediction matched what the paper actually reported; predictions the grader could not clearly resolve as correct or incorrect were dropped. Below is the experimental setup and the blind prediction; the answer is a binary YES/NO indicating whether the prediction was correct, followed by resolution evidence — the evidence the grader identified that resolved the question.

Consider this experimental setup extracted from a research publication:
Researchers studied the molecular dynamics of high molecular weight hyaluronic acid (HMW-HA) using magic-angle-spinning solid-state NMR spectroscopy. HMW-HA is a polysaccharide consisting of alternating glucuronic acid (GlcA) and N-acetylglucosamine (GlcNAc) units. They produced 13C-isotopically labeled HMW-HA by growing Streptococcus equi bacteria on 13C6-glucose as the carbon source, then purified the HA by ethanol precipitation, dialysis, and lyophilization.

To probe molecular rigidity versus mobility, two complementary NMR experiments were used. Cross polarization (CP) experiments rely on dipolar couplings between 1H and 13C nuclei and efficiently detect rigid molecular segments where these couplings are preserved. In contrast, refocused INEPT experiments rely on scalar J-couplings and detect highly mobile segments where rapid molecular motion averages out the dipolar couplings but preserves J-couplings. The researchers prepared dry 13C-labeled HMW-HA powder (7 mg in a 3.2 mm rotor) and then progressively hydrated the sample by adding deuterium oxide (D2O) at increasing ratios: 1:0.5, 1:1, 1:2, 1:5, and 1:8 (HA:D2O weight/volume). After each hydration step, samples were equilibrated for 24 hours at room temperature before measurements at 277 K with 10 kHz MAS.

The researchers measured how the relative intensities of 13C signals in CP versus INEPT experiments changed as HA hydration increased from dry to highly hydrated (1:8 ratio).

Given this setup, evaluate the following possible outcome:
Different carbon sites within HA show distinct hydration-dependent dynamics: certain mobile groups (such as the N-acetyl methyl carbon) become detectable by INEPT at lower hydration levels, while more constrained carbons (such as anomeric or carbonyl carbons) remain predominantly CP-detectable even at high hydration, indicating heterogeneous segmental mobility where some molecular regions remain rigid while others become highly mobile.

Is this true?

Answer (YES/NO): NO